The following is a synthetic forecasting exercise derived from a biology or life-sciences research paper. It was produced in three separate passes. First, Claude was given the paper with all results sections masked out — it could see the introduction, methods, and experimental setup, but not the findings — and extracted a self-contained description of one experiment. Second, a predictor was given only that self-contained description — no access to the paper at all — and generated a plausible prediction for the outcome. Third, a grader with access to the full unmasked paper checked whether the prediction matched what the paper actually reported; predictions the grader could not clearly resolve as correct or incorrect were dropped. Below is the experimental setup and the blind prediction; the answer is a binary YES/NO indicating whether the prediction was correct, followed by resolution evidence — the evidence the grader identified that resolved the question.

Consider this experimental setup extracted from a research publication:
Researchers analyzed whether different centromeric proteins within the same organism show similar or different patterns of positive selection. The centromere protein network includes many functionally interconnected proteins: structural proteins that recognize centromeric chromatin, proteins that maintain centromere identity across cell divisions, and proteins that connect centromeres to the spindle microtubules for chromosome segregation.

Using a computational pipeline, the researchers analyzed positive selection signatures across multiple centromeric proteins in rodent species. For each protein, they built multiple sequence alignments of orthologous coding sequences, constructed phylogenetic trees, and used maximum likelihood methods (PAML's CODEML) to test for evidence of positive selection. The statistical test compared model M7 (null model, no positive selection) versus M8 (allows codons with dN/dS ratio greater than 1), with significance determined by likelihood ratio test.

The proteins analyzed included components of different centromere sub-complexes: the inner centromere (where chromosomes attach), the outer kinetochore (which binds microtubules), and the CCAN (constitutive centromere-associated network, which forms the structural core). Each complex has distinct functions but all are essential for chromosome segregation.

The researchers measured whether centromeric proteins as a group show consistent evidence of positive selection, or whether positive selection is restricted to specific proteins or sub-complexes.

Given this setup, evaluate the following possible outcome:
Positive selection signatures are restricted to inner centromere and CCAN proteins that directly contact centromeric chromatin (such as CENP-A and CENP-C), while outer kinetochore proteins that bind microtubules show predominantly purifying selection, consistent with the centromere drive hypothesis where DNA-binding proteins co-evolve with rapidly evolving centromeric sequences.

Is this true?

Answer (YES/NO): NO